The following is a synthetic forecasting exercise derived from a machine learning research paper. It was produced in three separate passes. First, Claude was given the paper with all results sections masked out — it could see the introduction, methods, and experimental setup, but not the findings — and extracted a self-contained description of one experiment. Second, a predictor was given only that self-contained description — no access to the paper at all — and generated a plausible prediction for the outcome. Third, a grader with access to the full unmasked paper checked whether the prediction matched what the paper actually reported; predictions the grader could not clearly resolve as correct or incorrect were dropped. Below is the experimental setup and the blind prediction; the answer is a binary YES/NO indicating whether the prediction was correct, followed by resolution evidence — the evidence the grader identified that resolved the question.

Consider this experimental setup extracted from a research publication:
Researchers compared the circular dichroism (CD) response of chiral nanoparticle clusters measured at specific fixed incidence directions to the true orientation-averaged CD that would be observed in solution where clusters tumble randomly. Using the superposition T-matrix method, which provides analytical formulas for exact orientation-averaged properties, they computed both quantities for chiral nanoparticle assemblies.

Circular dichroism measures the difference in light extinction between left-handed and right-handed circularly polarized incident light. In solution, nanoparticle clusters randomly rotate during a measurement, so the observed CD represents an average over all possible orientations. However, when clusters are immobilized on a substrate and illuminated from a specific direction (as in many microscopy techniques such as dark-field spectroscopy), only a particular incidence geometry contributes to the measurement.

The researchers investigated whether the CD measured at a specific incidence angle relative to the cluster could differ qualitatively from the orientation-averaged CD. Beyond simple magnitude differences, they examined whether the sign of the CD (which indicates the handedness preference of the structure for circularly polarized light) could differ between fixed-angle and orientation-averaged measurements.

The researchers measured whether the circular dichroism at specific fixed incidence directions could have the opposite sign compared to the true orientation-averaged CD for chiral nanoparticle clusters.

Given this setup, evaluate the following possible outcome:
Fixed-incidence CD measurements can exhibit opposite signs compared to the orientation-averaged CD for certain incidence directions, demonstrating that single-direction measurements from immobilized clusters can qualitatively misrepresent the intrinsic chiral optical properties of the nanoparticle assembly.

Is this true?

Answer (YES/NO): YES